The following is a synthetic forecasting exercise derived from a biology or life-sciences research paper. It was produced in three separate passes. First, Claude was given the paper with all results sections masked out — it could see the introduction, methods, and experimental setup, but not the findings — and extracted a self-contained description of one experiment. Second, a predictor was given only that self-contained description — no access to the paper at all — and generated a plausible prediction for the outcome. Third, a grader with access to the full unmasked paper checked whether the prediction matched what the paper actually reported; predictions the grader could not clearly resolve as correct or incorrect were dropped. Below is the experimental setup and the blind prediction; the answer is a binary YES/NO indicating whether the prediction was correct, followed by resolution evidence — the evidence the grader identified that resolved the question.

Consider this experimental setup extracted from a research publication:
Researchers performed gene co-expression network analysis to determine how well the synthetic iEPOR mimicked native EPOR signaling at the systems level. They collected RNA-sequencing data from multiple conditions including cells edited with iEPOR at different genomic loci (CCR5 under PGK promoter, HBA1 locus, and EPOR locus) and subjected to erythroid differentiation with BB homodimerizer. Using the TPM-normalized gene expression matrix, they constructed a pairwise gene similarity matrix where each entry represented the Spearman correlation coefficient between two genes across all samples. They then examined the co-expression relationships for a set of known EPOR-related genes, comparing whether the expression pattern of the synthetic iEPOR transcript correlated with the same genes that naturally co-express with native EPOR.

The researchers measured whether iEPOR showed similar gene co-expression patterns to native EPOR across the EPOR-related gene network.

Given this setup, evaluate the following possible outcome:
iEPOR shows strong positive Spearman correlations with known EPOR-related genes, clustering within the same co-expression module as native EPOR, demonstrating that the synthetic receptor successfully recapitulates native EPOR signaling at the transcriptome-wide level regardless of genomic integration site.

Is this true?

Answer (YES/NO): NO